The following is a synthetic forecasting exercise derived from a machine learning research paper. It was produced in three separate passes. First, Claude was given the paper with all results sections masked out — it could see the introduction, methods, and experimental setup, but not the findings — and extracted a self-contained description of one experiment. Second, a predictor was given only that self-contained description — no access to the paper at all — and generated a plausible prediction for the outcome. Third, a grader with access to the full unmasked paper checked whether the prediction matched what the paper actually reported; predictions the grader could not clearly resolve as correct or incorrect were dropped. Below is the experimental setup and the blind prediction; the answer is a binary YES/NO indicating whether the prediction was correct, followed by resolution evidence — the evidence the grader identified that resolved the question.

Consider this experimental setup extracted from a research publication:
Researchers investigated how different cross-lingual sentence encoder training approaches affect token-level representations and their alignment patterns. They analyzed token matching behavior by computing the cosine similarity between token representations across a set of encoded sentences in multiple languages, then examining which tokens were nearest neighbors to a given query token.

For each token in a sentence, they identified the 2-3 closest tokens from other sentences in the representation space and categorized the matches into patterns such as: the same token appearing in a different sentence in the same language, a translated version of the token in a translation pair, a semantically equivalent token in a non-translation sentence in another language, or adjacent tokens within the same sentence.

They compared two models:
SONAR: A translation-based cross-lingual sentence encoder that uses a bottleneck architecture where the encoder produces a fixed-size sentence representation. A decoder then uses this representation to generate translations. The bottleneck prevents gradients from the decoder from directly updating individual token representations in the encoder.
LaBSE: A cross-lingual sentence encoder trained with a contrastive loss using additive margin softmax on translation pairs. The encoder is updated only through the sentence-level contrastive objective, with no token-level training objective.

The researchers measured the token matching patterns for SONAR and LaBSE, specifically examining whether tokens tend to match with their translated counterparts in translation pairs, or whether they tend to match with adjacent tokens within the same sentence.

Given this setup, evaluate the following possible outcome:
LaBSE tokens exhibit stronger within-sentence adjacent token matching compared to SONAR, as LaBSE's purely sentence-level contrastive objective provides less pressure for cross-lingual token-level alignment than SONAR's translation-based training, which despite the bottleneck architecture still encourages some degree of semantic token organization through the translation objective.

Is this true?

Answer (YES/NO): YES